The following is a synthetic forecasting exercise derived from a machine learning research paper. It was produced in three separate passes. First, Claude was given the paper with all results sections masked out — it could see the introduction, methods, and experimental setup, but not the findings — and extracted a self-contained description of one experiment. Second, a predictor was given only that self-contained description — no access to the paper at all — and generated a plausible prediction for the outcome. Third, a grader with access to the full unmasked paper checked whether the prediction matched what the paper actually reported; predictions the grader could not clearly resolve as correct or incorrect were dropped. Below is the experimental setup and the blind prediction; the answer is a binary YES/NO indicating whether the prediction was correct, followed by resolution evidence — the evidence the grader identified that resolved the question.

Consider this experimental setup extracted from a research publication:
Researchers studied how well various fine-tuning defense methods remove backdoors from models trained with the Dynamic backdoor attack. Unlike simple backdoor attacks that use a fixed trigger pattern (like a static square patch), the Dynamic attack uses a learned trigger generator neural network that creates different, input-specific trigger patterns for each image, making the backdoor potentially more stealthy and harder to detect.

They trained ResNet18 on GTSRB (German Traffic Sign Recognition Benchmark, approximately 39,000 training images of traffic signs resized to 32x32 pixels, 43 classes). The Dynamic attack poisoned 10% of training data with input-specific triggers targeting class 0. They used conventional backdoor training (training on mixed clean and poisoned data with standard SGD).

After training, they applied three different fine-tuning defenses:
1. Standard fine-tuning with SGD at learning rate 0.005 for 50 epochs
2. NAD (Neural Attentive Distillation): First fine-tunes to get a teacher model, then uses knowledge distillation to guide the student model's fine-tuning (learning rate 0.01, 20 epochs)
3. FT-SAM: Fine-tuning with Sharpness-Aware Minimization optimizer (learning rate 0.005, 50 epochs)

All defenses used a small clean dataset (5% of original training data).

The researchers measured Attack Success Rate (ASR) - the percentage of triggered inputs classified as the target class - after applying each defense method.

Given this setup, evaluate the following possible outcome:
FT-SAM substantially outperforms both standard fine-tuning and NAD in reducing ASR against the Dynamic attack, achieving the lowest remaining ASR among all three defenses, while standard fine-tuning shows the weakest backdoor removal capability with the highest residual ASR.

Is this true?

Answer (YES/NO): NO